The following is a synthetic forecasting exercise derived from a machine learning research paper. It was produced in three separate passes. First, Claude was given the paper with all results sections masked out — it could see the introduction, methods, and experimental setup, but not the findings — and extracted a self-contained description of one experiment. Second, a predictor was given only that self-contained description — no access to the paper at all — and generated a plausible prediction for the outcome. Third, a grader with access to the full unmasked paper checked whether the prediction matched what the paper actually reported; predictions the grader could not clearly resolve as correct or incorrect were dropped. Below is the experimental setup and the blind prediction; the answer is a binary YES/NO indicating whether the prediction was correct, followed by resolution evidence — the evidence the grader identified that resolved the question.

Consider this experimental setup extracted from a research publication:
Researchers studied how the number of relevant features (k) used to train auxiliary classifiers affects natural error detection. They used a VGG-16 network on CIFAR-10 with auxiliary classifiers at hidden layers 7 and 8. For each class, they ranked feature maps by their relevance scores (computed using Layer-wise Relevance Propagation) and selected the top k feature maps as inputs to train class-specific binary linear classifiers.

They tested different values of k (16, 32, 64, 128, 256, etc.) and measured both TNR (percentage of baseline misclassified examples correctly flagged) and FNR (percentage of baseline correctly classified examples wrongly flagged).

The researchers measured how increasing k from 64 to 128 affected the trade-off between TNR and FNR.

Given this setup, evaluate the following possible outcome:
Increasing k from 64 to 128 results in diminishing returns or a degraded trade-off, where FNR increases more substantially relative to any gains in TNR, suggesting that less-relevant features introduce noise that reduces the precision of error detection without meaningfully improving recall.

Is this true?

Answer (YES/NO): NO